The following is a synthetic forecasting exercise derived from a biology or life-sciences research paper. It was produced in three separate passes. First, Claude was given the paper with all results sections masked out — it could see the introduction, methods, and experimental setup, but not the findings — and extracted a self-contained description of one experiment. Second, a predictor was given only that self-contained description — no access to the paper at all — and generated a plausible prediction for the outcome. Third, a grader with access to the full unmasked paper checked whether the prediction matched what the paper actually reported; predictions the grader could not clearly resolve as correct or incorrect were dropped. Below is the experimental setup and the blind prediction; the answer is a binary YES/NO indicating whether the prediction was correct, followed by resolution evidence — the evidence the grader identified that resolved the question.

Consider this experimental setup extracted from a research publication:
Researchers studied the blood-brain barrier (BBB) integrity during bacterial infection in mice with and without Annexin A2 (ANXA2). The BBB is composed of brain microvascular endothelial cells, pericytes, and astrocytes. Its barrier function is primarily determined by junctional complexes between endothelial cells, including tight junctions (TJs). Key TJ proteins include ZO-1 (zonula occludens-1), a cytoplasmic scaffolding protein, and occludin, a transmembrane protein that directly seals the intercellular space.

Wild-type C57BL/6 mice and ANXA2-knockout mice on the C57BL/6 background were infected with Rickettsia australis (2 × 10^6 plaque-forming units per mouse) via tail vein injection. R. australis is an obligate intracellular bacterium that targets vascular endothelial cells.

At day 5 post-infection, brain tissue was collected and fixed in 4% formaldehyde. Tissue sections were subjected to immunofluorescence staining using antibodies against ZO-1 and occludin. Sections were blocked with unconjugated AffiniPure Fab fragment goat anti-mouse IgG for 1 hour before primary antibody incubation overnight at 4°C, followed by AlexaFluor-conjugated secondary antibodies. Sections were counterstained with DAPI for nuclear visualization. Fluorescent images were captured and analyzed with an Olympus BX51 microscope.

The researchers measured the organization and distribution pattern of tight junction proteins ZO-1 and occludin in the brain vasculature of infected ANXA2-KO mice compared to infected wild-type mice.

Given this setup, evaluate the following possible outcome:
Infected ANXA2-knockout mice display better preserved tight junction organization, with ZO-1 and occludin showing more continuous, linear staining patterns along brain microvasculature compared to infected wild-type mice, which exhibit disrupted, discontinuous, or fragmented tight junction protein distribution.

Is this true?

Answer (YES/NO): NO